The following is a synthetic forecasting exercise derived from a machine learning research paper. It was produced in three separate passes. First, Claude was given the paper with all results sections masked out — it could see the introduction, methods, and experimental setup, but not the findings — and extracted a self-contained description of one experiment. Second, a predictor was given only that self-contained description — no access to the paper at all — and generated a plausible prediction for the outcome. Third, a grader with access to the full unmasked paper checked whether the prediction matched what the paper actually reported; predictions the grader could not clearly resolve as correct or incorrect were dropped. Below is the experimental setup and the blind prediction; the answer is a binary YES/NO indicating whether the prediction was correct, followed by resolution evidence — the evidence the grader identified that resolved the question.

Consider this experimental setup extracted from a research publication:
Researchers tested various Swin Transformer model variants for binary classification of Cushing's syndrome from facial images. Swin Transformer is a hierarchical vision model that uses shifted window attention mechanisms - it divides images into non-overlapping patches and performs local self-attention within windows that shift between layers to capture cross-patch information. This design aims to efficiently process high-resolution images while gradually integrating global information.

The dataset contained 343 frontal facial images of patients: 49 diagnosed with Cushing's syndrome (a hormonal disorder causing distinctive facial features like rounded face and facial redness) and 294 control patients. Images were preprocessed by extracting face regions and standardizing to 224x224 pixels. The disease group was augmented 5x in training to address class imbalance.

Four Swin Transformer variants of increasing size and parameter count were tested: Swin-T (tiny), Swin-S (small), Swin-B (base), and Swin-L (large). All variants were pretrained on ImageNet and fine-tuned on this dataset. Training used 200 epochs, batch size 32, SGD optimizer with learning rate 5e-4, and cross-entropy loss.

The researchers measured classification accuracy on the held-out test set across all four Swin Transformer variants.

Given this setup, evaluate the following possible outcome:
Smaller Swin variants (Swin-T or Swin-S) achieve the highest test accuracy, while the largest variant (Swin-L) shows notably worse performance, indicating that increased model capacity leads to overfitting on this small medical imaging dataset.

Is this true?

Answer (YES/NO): NO